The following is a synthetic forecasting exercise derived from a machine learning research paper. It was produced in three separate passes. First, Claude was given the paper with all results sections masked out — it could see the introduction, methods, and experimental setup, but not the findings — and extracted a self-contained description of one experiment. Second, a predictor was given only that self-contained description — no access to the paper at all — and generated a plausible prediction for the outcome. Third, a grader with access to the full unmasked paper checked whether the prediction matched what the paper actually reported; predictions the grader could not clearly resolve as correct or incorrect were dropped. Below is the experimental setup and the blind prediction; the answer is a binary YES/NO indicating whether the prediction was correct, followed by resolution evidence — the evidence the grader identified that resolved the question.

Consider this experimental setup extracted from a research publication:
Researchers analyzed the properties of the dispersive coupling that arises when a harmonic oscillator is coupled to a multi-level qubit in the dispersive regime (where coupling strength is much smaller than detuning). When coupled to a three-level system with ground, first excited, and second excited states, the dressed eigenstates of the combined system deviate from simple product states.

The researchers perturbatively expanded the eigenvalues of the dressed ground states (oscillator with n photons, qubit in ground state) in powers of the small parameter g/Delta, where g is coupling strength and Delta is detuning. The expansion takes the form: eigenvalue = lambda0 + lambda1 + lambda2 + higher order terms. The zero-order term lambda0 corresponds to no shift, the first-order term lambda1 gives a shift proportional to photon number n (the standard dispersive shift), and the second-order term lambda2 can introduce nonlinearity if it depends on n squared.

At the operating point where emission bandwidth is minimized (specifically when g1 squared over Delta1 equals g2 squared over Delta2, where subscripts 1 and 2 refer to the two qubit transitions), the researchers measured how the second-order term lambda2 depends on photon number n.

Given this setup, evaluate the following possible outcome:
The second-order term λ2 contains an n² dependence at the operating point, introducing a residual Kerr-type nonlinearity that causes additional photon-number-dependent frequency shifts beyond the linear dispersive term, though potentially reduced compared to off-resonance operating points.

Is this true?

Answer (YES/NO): NO